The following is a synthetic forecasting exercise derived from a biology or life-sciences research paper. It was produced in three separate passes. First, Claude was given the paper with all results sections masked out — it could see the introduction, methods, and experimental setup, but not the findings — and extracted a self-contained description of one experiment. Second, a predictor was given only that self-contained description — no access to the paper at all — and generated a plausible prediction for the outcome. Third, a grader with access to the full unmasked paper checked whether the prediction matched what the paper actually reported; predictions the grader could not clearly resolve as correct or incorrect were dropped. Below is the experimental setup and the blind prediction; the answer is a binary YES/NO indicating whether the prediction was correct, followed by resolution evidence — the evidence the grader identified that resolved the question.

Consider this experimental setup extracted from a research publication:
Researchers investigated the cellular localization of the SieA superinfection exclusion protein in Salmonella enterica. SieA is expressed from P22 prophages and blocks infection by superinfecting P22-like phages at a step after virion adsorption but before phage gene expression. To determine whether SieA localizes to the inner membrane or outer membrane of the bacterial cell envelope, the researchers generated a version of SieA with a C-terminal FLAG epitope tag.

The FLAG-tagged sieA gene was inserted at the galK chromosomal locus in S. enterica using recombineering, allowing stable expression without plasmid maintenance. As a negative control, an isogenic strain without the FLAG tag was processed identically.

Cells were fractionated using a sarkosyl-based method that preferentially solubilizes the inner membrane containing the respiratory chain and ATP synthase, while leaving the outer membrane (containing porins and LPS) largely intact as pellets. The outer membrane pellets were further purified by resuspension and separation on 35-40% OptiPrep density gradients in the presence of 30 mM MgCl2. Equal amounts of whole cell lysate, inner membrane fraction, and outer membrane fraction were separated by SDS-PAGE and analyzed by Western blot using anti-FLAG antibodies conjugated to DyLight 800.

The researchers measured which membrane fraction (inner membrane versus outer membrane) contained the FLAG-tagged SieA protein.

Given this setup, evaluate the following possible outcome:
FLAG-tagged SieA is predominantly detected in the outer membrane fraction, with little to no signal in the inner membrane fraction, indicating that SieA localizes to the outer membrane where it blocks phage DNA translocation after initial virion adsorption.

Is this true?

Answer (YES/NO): NO